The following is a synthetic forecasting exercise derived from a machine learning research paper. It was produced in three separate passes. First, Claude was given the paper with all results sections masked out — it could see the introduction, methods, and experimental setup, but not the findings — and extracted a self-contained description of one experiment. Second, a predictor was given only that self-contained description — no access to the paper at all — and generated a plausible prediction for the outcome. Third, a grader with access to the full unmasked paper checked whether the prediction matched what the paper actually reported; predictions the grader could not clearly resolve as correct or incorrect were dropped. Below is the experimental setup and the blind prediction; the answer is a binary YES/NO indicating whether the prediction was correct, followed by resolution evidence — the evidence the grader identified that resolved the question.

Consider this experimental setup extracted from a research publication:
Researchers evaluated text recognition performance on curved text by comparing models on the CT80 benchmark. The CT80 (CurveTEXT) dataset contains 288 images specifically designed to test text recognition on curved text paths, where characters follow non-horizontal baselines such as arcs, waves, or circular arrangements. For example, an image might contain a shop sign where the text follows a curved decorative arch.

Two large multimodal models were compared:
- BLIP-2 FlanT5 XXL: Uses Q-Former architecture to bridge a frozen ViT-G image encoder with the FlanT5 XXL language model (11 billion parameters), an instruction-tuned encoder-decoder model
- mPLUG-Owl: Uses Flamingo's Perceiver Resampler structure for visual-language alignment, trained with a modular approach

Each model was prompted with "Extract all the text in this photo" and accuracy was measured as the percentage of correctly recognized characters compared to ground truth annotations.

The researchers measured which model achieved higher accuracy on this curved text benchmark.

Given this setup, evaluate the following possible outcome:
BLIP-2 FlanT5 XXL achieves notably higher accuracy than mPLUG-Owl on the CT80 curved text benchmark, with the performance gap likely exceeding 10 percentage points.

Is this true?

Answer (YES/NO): NO